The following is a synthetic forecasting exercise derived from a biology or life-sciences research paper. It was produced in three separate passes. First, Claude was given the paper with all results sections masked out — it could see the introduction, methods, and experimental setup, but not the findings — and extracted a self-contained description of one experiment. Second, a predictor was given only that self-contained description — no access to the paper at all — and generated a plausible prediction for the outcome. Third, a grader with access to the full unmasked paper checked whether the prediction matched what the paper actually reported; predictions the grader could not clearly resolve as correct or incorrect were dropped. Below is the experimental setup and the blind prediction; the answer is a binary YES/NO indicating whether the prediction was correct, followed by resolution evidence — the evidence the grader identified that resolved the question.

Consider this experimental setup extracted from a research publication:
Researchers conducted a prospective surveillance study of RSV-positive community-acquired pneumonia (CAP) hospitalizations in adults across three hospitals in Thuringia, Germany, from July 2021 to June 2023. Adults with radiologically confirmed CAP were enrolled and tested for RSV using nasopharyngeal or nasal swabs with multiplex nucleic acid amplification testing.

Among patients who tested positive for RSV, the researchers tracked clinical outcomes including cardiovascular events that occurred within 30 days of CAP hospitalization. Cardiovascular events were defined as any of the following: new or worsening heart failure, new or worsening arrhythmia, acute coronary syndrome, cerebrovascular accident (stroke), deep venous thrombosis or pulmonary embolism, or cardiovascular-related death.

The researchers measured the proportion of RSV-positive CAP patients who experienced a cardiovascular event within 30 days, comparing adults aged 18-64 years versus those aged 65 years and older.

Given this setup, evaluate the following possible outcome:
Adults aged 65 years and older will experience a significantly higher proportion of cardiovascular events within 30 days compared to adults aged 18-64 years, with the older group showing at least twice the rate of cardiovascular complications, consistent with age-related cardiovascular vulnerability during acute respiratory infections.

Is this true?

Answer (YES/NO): YES